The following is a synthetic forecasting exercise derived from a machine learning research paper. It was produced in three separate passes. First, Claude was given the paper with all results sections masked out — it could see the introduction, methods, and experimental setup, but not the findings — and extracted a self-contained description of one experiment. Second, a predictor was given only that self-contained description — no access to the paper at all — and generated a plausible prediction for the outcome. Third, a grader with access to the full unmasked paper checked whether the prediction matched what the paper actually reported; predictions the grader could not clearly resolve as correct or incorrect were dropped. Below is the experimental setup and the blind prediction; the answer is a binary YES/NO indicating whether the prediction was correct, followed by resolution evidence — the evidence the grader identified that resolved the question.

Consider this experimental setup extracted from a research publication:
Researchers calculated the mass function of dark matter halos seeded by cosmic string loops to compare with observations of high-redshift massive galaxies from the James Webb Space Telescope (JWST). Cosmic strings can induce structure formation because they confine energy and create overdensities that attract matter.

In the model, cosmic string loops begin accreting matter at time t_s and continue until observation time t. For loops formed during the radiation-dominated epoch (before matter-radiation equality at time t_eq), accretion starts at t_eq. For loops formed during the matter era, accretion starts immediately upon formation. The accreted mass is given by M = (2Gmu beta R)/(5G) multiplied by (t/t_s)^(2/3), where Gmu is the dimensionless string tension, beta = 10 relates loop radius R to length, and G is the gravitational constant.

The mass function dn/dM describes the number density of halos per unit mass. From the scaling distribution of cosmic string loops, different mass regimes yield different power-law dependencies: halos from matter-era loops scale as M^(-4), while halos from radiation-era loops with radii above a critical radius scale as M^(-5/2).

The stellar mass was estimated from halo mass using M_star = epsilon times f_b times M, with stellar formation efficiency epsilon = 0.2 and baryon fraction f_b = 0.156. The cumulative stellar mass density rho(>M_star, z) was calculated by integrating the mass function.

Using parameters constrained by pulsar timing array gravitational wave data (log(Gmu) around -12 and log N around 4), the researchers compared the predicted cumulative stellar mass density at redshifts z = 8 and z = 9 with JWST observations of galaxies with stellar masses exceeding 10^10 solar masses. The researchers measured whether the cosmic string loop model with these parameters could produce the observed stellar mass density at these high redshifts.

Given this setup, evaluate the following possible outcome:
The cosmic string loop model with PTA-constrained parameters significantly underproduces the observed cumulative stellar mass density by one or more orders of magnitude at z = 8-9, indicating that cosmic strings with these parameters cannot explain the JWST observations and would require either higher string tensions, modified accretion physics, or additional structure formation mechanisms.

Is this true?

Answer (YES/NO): YES